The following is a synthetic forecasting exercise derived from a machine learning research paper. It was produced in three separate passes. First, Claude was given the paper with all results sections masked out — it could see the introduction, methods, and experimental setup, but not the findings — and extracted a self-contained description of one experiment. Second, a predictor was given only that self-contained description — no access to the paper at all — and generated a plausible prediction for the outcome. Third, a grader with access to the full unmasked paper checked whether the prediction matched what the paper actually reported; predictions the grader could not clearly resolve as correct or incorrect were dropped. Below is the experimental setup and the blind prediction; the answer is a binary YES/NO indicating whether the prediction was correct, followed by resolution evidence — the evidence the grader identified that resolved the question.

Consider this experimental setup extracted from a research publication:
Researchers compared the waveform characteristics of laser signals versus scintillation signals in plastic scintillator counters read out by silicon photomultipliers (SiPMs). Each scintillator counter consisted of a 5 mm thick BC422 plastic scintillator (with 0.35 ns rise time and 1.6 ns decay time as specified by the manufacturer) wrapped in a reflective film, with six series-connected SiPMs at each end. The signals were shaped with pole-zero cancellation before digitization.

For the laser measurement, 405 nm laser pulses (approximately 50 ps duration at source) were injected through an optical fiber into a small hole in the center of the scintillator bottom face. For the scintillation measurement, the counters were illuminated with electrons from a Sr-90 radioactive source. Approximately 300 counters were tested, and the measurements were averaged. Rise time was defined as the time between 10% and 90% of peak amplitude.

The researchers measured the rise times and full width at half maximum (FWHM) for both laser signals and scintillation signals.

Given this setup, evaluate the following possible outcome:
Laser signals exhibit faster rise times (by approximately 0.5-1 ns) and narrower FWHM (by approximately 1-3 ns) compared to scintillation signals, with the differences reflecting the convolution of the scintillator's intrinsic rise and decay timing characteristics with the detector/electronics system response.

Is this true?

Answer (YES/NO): NO